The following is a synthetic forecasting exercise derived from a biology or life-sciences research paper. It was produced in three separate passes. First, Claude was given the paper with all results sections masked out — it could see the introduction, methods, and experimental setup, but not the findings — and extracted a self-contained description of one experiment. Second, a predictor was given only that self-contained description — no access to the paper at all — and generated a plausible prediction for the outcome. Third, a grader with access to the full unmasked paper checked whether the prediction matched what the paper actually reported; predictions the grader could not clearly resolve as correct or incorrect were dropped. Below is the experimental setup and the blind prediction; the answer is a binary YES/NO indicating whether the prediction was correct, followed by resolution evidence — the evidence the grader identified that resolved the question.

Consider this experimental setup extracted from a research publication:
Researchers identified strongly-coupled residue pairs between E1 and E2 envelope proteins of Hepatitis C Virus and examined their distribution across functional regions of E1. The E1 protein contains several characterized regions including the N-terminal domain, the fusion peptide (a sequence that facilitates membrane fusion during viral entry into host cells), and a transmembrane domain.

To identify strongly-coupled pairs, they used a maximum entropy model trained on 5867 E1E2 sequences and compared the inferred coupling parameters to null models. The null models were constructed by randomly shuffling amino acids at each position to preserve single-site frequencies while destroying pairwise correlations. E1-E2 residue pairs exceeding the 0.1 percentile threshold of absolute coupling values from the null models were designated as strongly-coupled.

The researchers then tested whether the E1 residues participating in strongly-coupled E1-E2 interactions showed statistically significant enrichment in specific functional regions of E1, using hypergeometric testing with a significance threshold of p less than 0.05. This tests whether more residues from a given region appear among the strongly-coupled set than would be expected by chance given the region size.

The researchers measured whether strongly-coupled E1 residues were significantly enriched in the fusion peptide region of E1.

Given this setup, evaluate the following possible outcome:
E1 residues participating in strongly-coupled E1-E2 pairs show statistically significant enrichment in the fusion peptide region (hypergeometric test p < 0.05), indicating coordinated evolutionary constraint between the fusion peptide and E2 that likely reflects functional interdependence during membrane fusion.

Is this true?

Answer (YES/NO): NO